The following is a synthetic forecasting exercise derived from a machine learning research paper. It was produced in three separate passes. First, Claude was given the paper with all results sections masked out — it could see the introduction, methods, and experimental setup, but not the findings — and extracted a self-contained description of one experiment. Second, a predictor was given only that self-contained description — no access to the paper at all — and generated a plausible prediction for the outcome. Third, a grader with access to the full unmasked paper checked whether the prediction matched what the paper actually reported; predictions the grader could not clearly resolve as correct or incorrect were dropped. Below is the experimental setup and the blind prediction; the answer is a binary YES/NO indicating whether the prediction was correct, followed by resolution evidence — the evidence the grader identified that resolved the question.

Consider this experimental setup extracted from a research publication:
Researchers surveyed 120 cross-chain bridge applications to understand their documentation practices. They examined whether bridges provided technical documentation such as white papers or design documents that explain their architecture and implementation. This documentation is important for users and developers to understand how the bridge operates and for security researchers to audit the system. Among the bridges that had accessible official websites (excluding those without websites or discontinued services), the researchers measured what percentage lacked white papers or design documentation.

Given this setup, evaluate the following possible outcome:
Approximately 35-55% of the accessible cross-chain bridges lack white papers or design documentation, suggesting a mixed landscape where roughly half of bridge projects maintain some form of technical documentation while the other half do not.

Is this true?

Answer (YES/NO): NO